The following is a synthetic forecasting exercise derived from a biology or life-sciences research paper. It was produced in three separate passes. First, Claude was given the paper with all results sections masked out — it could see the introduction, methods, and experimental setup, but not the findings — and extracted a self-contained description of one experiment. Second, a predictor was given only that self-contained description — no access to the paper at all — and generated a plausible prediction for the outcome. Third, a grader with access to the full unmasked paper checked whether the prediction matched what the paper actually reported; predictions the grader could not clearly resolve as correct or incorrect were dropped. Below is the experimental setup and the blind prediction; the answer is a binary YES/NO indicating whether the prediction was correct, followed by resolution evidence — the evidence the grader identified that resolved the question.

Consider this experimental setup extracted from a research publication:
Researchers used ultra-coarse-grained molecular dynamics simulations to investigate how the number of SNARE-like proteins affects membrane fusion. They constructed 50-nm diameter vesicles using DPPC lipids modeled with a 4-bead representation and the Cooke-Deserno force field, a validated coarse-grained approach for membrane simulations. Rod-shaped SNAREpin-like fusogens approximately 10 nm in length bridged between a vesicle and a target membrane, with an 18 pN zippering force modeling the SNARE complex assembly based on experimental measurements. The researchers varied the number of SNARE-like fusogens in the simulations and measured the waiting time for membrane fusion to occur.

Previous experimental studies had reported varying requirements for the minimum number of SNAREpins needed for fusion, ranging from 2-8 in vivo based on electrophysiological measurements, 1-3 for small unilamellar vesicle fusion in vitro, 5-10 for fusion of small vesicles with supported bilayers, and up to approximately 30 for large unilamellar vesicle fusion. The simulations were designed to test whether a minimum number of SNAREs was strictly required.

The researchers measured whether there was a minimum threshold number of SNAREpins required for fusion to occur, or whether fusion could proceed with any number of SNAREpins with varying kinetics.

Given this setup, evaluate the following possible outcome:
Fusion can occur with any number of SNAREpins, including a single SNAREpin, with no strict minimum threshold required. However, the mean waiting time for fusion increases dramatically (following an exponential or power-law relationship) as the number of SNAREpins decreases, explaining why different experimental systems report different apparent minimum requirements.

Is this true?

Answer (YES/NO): YES